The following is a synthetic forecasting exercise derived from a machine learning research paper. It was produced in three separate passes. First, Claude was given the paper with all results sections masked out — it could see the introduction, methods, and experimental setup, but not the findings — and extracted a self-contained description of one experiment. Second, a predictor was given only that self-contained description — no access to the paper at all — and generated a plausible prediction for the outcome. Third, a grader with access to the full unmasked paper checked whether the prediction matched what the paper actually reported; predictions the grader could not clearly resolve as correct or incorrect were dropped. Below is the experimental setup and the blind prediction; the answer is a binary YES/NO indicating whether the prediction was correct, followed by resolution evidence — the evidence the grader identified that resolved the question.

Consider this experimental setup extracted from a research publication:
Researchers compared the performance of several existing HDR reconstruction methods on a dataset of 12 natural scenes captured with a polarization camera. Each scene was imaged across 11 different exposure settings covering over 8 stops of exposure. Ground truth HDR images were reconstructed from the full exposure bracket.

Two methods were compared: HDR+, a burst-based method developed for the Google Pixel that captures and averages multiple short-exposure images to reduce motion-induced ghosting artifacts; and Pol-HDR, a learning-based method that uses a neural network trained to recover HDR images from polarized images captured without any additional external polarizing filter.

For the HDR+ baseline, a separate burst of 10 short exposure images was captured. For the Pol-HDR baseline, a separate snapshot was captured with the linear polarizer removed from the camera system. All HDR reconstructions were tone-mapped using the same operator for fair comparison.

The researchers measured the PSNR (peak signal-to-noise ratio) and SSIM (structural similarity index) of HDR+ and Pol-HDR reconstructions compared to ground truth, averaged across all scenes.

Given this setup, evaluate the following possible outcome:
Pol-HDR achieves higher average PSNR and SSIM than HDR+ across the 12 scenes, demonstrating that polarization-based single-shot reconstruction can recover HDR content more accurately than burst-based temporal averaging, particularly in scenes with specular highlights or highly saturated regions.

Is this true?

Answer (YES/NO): NO